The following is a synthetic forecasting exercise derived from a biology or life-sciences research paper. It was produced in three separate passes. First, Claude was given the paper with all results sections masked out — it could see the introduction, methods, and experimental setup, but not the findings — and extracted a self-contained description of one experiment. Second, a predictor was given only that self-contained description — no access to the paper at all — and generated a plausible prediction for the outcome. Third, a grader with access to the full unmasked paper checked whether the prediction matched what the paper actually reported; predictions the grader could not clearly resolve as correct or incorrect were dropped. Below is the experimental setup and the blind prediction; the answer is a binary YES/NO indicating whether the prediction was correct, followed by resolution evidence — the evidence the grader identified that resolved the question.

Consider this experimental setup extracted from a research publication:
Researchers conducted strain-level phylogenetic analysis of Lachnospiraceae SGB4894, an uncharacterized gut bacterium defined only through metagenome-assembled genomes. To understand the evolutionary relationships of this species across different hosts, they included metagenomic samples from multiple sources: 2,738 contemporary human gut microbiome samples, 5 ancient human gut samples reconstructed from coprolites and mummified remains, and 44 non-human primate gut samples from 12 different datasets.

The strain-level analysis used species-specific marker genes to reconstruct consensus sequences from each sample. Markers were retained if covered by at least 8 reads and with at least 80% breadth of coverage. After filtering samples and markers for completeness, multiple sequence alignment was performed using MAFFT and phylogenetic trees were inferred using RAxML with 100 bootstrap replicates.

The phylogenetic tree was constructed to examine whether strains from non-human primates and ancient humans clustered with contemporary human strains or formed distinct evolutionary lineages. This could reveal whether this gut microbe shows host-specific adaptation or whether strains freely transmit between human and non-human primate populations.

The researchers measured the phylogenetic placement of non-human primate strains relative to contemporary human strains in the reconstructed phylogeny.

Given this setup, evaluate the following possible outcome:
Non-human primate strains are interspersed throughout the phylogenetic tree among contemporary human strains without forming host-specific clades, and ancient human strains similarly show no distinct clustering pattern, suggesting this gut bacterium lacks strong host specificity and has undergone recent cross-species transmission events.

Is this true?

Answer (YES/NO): NO